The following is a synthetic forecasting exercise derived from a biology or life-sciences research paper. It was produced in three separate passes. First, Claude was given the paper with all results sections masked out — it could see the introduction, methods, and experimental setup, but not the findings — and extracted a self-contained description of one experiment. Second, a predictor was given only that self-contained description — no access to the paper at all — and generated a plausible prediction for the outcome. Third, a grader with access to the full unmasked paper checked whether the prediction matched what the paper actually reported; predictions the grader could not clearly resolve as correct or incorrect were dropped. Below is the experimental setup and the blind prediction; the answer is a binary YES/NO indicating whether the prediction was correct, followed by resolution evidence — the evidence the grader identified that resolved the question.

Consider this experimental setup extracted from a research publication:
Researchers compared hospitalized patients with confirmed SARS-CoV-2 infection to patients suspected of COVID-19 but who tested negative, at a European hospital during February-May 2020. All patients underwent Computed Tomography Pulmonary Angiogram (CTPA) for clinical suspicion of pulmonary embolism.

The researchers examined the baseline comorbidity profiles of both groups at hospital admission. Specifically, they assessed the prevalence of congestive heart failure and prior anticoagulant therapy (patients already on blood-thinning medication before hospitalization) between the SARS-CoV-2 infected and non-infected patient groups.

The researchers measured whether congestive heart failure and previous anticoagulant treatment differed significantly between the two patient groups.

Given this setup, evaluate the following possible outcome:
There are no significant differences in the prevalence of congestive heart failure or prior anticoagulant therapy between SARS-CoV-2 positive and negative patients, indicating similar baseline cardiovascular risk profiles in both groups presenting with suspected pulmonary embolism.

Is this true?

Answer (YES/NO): NO